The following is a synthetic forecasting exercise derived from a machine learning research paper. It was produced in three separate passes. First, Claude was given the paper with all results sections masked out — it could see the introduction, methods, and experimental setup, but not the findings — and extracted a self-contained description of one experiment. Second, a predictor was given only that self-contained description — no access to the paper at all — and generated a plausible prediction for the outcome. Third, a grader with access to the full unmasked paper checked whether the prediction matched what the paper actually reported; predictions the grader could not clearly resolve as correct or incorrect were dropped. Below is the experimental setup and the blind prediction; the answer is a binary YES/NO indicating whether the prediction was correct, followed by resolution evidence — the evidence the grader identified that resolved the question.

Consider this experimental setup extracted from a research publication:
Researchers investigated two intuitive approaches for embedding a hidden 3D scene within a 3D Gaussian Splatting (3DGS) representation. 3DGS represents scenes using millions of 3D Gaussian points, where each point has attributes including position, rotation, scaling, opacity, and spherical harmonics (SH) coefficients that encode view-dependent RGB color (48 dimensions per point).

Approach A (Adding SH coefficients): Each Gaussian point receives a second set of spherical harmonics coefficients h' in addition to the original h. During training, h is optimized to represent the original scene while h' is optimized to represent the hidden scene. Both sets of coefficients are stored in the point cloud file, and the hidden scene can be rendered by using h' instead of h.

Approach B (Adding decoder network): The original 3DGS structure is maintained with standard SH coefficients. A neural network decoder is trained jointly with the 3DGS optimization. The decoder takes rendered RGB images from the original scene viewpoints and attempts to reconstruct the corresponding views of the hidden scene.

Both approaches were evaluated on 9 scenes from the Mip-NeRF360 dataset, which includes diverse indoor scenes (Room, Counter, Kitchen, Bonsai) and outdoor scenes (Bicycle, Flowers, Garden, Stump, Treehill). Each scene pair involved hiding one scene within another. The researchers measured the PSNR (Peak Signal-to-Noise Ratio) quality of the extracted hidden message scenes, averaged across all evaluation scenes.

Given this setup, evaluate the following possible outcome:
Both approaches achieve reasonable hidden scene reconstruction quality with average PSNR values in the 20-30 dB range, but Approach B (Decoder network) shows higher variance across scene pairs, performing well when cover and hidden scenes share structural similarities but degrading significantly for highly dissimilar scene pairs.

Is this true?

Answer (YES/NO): NO